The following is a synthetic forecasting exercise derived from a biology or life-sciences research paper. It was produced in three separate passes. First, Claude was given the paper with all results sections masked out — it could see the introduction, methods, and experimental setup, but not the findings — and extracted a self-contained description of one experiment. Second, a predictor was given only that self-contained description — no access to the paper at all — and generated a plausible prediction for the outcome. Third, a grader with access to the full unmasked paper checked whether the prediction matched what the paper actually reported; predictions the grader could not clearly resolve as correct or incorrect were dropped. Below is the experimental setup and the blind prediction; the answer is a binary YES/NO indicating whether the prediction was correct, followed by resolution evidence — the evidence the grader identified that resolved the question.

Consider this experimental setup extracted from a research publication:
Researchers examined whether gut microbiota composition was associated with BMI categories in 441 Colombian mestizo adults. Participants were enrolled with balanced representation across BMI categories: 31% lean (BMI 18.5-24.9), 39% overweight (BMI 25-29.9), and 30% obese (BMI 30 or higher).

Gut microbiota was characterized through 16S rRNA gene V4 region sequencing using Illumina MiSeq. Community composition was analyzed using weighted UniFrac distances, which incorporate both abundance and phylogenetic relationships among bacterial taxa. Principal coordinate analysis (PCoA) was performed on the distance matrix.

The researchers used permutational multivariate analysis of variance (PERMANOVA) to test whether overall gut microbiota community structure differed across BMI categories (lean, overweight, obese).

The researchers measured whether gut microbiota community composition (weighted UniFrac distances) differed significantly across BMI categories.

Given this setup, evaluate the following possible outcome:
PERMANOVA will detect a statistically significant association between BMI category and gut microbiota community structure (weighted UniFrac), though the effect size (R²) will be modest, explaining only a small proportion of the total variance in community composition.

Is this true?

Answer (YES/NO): YES